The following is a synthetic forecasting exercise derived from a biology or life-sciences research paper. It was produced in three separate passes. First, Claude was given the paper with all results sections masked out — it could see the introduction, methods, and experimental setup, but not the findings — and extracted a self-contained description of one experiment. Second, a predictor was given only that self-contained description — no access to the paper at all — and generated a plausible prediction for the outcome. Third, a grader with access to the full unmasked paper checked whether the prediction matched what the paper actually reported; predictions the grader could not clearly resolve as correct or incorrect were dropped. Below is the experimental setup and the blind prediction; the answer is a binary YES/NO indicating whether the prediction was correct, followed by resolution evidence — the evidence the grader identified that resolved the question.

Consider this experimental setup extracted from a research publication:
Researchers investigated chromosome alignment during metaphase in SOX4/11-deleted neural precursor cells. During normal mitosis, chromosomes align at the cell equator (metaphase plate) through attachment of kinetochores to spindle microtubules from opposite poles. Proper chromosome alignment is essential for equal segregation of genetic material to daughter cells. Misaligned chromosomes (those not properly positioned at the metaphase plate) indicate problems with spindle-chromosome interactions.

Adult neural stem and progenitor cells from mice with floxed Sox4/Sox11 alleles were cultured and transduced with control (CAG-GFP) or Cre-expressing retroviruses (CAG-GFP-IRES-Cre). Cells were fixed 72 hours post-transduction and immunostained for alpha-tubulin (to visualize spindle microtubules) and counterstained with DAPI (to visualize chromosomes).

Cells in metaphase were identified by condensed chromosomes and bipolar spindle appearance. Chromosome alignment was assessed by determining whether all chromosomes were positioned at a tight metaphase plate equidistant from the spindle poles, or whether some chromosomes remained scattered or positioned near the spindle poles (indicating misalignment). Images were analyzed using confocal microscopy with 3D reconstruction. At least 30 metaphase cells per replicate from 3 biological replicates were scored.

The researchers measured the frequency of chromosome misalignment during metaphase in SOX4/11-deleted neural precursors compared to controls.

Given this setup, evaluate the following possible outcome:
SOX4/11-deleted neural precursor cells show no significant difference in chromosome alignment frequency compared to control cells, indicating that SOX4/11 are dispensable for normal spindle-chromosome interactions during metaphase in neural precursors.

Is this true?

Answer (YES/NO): NO